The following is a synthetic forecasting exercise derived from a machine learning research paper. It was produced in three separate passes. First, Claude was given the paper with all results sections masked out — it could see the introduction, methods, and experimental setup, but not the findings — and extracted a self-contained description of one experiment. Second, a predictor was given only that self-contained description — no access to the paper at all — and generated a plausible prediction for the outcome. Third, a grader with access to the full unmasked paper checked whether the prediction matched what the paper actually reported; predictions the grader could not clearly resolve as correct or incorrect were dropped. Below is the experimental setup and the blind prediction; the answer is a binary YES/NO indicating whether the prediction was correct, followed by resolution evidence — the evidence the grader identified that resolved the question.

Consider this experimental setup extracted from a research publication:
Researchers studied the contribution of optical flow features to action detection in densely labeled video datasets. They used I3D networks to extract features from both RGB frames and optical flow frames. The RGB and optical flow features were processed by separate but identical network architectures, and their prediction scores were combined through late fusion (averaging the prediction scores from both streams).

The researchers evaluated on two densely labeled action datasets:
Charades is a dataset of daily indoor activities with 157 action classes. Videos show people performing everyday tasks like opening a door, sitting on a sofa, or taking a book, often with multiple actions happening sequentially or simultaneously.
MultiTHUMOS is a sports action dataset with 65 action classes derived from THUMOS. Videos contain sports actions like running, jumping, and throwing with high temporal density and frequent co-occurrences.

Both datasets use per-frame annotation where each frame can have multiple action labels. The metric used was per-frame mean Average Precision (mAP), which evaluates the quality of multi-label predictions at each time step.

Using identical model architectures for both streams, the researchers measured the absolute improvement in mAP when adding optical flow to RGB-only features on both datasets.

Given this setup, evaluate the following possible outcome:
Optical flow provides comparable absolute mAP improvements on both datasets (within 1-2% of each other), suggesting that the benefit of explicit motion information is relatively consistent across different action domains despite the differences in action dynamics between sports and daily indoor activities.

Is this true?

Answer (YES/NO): NO